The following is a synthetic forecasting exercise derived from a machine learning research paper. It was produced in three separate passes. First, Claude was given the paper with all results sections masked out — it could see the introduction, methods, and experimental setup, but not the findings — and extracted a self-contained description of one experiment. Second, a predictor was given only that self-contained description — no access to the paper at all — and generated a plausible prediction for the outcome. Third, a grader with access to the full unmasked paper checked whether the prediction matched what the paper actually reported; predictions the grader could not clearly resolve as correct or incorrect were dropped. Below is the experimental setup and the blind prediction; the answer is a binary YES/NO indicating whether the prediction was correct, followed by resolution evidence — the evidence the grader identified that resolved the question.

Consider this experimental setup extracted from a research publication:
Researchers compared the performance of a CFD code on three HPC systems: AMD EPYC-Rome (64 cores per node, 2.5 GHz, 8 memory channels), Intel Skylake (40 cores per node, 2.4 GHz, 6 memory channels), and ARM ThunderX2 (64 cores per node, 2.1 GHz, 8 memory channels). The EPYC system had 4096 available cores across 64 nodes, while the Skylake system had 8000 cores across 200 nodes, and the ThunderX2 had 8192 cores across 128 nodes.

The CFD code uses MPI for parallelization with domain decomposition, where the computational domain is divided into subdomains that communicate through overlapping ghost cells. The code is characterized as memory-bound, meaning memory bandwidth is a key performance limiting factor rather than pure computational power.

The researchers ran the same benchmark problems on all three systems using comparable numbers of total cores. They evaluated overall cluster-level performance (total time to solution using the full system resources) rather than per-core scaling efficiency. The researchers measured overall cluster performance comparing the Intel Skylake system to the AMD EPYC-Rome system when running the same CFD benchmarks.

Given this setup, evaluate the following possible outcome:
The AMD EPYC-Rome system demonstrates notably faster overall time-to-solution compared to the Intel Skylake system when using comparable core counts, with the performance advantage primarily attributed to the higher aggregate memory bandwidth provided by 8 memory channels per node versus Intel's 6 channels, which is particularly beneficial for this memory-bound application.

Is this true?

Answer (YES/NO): NO